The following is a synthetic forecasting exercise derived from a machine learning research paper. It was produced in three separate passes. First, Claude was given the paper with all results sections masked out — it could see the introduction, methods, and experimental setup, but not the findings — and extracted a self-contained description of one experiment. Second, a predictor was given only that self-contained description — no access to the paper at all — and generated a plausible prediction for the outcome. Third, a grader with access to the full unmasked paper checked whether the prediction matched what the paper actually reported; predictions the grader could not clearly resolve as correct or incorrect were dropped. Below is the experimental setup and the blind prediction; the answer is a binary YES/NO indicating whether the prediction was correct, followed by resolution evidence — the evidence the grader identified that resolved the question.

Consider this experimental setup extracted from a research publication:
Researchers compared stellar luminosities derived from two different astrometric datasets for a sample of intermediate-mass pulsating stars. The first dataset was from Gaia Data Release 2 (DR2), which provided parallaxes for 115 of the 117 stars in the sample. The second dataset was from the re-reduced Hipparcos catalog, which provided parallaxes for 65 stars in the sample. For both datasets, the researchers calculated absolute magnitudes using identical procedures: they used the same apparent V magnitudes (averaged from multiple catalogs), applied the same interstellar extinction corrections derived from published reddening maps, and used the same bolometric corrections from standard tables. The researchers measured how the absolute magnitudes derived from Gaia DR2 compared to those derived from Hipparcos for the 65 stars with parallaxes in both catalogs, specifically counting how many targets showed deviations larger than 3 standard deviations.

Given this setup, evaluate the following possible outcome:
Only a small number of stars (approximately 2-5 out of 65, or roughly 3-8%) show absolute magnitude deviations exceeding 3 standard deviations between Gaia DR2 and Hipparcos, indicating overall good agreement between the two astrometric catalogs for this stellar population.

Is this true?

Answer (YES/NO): YES